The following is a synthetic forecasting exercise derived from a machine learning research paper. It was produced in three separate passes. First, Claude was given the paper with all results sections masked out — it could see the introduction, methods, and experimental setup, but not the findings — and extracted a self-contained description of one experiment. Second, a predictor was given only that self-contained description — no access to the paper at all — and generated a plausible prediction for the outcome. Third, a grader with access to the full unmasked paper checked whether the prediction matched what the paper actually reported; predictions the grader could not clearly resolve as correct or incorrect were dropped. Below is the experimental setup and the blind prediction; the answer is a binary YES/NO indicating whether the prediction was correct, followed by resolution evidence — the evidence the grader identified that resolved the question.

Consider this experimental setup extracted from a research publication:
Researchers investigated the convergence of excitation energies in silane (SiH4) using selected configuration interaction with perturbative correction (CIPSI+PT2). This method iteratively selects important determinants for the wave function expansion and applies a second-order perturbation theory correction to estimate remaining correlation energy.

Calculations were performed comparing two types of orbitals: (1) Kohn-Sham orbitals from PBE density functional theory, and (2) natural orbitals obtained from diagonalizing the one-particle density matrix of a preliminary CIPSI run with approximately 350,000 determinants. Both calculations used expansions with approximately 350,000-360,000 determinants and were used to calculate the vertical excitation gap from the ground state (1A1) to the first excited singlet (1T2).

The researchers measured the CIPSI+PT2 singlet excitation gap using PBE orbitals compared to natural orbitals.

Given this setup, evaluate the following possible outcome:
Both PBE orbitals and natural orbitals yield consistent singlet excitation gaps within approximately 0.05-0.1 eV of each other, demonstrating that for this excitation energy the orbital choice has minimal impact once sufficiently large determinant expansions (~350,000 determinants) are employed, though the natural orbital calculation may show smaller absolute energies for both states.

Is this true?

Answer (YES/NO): NO